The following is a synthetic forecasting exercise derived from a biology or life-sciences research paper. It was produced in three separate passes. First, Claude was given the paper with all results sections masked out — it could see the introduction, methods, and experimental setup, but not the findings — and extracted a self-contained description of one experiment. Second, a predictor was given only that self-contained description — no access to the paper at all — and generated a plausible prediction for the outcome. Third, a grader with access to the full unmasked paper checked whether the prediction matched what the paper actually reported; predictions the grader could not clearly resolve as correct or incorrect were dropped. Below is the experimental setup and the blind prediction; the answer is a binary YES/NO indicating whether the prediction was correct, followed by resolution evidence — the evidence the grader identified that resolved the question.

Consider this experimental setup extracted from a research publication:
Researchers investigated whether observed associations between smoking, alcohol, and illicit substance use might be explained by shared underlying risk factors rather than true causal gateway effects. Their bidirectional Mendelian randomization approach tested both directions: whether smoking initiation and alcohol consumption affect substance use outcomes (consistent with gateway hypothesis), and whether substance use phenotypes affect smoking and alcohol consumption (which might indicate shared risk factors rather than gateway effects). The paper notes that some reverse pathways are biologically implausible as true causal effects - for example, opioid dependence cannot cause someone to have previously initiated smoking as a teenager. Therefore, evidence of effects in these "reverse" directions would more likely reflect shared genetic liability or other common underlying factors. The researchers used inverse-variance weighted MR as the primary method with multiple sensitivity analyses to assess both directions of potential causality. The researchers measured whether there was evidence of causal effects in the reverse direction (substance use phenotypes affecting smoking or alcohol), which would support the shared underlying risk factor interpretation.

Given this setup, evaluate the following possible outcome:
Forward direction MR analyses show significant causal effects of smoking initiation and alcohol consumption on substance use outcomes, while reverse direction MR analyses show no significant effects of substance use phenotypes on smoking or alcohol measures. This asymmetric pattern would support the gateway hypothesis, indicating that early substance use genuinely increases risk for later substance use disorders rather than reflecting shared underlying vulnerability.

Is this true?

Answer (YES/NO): NO